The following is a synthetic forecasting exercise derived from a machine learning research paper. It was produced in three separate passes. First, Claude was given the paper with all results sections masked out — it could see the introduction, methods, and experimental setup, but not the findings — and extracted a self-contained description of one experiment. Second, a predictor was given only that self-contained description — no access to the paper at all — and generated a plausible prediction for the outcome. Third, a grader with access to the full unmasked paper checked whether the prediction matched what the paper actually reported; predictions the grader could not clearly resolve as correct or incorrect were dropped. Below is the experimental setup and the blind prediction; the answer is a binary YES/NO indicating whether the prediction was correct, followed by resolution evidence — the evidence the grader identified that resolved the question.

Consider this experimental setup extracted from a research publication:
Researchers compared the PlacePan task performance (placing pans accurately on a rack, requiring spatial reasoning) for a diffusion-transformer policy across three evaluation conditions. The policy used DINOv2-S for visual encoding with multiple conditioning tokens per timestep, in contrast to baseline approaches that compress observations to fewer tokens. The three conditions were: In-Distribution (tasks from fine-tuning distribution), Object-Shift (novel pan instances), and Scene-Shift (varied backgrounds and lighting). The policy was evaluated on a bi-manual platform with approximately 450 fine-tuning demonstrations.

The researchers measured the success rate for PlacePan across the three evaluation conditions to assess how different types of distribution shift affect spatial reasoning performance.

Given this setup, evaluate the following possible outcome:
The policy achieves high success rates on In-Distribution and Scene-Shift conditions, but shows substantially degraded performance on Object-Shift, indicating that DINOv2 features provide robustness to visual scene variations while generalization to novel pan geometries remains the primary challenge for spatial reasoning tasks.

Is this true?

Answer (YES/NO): NO